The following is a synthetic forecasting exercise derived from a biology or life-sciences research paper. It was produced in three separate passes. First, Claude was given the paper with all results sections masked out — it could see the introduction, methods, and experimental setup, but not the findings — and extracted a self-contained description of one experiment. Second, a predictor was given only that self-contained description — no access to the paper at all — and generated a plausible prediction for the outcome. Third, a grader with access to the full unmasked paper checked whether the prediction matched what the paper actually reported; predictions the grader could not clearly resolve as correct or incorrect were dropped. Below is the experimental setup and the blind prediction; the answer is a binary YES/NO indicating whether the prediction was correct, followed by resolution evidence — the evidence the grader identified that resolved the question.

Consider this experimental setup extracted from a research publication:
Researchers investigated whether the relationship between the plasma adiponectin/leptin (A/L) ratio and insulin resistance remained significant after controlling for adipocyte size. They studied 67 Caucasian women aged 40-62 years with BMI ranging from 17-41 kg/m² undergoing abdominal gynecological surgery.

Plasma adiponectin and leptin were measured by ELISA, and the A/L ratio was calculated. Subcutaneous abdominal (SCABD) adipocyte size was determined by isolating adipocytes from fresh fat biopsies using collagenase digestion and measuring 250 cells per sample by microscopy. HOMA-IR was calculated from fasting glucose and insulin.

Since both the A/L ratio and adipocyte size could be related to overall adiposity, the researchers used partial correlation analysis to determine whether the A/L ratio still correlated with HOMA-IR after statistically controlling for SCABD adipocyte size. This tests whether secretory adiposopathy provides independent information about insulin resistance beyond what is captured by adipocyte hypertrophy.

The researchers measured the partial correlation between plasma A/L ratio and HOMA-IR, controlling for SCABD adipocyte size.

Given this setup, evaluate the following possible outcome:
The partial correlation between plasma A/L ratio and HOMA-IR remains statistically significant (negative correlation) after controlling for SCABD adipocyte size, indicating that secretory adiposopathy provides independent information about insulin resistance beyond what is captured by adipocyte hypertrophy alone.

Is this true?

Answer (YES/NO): NO